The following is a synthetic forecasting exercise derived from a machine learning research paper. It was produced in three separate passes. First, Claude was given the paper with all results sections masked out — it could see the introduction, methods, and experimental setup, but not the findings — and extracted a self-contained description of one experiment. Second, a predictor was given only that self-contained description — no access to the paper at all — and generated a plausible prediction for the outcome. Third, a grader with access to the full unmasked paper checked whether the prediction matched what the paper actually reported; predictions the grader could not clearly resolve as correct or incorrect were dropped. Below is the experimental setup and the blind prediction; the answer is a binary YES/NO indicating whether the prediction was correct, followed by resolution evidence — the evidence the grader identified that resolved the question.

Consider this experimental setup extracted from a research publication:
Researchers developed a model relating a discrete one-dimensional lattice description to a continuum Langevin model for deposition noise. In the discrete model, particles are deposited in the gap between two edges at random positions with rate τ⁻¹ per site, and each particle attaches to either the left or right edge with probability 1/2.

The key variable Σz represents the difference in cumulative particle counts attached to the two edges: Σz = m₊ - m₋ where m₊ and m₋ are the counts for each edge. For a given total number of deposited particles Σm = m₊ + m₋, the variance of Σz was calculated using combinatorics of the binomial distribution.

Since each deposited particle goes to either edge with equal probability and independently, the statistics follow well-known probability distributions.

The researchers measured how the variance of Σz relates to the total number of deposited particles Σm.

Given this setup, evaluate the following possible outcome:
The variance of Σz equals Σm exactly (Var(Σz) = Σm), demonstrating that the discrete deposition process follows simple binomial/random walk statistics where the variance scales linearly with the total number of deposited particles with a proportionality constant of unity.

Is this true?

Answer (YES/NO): YES